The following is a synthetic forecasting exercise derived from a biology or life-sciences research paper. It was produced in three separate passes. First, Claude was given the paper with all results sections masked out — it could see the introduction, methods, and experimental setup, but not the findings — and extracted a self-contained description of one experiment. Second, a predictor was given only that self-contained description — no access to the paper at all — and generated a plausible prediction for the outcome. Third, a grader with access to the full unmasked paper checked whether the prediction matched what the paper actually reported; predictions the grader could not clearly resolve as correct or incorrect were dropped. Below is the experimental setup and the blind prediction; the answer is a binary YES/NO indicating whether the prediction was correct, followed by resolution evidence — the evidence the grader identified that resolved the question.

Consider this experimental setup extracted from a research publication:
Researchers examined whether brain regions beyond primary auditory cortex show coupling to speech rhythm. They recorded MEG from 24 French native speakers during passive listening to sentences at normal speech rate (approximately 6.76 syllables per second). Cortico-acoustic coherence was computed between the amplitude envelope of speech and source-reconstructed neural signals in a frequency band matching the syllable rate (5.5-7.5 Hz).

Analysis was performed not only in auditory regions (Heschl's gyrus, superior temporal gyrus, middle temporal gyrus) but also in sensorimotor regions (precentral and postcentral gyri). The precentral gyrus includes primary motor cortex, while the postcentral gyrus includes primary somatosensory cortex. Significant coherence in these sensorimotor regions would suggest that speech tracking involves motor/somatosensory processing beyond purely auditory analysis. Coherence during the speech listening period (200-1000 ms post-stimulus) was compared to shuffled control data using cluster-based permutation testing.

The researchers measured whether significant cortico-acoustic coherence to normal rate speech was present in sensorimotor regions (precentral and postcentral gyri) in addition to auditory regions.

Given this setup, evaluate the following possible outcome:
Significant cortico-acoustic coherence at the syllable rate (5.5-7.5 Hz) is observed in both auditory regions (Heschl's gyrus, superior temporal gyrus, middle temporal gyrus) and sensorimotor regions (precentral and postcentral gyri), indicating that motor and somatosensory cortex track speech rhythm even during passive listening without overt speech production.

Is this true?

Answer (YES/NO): YES